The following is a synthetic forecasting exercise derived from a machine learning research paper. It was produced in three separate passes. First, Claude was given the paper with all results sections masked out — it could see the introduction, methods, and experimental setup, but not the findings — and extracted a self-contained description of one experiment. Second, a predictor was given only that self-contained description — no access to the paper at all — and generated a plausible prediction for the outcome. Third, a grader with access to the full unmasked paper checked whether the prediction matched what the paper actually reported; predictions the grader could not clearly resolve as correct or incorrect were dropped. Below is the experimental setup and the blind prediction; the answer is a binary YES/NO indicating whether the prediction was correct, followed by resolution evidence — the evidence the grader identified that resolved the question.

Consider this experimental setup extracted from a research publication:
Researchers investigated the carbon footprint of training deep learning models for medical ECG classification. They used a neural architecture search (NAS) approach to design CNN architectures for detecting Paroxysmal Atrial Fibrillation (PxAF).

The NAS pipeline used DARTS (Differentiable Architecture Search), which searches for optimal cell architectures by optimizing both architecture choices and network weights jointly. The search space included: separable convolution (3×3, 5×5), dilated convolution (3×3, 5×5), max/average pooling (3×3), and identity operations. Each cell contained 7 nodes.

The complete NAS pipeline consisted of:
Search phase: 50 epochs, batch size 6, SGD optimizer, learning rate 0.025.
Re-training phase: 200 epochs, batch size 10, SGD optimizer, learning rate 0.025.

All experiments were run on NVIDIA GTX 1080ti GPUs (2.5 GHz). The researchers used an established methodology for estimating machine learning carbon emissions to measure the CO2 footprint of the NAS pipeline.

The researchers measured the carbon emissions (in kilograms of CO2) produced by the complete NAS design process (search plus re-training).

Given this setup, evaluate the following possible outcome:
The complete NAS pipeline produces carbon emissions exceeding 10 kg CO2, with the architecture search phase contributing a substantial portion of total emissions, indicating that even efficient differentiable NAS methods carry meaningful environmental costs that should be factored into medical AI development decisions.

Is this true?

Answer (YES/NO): NO